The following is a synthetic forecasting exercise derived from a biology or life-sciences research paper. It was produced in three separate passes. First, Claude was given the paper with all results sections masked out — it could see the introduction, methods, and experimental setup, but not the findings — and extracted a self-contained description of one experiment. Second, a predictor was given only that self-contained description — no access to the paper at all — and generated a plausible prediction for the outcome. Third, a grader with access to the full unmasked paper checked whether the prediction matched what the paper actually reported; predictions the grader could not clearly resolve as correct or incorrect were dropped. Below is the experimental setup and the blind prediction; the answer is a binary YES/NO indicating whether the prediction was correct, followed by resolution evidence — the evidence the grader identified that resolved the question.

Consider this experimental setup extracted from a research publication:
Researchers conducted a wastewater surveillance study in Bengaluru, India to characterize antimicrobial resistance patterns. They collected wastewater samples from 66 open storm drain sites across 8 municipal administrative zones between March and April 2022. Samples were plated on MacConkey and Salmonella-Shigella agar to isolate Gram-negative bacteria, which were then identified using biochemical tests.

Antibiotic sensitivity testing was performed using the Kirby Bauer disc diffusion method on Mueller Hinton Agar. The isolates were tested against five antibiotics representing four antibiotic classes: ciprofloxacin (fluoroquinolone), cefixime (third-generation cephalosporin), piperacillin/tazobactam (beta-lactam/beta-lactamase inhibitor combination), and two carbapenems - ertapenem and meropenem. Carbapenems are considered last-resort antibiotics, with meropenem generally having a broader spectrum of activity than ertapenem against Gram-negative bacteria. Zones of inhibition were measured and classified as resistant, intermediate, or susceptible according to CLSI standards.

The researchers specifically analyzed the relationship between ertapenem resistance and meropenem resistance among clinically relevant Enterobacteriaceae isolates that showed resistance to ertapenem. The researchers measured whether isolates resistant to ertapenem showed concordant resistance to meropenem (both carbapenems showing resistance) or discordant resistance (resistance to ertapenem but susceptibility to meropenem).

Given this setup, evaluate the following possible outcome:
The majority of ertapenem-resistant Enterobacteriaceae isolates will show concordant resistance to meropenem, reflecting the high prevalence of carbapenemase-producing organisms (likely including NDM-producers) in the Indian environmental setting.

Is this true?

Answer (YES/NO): YES